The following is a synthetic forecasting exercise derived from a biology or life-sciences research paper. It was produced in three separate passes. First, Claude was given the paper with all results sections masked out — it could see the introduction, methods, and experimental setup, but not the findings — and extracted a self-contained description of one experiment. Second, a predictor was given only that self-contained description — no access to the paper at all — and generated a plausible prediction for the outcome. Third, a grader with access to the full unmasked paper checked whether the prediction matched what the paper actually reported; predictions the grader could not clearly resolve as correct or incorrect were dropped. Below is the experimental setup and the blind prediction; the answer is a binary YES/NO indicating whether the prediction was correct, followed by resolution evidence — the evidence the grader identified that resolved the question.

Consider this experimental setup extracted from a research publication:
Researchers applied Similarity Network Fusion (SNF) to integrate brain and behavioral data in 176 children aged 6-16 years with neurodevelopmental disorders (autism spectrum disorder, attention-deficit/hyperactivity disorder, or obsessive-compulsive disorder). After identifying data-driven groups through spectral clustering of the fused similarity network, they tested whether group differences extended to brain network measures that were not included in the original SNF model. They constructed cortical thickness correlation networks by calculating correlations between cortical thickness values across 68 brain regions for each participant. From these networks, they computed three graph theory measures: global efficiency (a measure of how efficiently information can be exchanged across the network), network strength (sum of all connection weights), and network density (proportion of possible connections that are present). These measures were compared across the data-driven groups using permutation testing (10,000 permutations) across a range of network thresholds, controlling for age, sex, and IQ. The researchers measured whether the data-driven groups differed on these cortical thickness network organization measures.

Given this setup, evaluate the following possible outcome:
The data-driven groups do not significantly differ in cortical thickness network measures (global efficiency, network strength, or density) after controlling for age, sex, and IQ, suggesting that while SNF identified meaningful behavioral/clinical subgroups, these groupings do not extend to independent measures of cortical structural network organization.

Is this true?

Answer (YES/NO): NO